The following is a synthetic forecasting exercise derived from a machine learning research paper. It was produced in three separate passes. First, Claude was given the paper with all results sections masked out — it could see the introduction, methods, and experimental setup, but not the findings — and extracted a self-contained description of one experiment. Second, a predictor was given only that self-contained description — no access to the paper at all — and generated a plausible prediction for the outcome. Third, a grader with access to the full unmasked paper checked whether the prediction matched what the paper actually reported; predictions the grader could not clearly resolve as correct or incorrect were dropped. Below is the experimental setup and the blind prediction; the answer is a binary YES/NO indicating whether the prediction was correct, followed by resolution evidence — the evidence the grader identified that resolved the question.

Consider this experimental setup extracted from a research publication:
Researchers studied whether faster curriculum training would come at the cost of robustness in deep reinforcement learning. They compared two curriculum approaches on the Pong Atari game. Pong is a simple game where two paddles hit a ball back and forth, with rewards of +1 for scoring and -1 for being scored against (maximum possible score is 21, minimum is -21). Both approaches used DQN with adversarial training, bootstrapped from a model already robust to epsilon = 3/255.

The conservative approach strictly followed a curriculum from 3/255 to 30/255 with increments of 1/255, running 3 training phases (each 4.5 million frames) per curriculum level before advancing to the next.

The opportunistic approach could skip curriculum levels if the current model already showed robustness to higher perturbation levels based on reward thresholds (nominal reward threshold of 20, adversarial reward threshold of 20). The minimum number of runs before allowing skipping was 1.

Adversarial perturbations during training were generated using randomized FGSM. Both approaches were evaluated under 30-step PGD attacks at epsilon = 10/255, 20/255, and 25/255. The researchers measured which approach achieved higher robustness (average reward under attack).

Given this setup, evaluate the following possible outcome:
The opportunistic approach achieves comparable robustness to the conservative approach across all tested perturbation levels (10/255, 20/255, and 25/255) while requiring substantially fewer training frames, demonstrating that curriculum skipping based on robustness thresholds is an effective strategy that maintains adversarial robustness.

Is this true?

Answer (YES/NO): YES